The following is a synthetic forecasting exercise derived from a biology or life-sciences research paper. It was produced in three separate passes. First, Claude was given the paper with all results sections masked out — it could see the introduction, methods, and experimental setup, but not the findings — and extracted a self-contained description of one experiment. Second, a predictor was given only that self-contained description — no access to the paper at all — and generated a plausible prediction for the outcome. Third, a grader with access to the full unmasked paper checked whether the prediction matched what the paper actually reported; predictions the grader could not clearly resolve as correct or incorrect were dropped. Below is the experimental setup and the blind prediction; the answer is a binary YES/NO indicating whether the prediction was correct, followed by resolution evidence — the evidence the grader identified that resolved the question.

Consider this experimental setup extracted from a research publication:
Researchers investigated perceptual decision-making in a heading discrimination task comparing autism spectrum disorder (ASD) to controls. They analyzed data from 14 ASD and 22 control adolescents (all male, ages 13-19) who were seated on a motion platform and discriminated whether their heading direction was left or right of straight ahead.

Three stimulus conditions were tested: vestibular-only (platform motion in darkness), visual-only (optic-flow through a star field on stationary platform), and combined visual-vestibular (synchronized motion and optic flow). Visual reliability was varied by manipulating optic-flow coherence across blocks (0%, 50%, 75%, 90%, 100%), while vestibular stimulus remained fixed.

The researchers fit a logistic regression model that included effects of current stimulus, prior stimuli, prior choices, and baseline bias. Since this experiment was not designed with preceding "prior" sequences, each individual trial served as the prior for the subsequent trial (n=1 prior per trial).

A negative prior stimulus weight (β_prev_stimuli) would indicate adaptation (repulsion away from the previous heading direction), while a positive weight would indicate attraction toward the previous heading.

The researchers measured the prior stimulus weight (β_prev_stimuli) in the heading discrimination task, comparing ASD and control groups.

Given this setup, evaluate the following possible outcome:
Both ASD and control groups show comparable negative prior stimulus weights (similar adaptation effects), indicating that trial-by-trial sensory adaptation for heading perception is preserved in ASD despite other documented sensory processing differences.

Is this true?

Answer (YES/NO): YES